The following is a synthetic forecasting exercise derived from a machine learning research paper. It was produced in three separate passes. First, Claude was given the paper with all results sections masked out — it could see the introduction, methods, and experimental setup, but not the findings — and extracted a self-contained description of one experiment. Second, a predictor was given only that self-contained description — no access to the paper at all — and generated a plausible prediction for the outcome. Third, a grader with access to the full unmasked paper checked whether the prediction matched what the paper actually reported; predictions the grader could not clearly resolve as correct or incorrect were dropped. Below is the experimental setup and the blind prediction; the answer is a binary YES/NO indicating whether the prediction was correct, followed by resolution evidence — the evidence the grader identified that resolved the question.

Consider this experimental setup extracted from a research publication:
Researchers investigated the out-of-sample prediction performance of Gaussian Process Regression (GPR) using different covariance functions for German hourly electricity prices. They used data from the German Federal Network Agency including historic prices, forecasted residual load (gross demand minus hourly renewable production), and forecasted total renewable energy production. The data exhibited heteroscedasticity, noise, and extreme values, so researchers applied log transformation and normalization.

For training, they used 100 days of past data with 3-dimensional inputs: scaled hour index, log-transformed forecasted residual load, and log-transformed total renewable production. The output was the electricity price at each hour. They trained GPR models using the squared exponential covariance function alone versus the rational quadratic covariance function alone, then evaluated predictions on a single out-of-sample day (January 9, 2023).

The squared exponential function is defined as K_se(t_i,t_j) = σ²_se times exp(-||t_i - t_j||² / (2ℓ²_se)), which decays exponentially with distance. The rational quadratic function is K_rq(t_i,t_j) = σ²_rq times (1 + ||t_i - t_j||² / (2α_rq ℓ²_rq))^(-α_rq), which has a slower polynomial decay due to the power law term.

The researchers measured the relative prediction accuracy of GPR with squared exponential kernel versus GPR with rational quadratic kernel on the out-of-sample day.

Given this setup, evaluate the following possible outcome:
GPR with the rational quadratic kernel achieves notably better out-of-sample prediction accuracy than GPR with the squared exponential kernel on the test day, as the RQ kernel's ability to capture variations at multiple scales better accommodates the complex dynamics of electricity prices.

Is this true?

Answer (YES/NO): NO